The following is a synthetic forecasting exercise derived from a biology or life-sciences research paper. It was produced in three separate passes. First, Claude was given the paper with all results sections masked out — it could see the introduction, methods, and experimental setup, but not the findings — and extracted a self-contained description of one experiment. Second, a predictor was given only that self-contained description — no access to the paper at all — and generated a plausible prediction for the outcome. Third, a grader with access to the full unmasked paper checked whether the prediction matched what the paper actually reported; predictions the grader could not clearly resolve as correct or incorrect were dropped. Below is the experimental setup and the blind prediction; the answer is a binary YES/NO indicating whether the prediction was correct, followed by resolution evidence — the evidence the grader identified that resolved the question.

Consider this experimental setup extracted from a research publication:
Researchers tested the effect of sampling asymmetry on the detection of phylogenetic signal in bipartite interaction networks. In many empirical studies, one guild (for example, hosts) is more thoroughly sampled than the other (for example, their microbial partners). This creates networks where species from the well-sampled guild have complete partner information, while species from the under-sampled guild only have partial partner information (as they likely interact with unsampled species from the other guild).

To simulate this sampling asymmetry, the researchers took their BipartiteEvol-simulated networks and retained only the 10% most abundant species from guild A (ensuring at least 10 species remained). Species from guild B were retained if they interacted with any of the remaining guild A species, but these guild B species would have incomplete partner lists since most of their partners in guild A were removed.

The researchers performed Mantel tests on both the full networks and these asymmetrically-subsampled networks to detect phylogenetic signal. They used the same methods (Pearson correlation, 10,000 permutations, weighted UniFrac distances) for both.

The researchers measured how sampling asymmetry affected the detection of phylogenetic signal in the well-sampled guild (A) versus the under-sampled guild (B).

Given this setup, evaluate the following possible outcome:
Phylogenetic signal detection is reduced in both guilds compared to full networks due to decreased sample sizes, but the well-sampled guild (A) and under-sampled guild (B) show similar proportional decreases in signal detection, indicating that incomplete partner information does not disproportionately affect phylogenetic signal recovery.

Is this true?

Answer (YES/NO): NO